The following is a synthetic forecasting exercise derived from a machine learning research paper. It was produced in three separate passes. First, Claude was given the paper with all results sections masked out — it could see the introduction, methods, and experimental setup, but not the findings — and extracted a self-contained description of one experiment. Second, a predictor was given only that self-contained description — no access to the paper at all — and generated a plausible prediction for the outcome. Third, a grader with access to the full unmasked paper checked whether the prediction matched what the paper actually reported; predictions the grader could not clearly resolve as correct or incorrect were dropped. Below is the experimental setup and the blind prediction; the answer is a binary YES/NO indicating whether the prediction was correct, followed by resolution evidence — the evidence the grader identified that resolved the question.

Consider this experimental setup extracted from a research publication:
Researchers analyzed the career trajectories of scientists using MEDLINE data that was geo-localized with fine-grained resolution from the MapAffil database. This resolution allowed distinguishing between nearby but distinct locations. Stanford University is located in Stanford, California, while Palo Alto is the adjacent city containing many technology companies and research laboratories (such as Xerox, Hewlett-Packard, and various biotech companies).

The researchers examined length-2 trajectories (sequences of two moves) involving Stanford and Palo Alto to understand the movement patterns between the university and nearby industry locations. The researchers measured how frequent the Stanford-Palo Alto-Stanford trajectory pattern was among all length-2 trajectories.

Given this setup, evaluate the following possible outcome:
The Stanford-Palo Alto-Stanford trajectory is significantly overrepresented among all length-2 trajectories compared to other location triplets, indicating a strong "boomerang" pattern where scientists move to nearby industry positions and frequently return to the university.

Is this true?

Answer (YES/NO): YES